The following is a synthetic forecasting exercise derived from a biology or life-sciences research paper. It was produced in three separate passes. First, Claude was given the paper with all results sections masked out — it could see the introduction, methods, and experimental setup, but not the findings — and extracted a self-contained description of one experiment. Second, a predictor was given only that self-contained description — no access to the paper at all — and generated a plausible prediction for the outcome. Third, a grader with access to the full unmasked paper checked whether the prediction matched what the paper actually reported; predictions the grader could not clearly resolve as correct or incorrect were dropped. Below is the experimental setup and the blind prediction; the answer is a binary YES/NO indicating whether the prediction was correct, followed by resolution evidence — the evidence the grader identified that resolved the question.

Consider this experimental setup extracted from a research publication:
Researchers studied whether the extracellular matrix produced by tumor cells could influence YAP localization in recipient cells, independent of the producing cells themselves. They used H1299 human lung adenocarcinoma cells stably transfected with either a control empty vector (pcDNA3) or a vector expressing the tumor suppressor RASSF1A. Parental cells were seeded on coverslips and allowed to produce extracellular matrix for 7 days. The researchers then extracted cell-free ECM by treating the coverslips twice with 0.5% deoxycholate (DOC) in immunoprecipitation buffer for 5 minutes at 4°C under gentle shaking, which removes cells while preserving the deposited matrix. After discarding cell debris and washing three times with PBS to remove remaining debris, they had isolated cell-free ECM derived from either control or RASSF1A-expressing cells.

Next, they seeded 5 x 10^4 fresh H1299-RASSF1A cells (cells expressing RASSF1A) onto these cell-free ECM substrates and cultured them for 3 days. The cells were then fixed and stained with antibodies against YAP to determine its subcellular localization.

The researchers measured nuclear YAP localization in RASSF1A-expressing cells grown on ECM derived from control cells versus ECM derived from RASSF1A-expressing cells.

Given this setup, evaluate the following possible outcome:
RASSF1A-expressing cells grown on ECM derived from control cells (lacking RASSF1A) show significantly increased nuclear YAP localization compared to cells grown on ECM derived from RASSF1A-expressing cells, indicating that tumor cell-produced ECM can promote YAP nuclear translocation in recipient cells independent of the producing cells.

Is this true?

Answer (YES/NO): YES